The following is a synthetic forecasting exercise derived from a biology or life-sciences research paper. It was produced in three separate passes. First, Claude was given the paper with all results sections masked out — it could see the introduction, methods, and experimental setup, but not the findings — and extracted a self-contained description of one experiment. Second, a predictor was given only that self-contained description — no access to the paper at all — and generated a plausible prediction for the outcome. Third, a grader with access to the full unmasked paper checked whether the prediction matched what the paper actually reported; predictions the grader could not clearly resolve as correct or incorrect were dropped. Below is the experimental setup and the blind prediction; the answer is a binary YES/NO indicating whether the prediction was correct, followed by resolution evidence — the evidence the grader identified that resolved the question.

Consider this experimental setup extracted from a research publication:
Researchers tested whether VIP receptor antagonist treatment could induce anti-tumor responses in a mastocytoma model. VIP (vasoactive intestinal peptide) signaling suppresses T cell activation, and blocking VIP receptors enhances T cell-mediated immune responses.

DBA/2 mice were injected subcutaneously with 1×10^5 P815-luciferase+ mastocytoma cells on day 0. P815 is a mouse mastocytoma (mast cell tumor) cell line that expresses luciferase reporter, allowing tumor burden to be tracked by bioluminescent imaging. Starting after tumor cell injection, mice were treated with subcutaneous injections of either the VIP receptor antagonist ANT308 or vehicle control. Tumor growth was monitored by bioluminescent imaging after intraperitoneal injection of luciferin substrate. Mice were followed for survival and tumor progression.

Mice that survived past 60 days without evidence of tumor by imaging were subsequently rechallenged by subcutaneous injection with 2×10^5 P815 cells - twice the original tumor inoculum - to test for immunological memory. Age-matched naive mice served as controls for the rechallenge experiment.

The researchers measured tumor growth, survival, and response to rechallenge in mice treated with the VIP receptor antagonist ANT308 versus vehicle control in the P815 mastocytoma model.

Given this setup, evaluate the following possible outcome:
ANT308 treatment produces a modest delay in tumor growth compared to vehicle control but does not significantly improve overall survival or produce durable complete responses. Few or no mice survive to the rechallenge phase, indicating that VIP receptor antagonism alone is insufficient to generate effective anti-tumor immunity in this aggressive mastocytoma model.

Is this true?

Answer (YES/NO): NO